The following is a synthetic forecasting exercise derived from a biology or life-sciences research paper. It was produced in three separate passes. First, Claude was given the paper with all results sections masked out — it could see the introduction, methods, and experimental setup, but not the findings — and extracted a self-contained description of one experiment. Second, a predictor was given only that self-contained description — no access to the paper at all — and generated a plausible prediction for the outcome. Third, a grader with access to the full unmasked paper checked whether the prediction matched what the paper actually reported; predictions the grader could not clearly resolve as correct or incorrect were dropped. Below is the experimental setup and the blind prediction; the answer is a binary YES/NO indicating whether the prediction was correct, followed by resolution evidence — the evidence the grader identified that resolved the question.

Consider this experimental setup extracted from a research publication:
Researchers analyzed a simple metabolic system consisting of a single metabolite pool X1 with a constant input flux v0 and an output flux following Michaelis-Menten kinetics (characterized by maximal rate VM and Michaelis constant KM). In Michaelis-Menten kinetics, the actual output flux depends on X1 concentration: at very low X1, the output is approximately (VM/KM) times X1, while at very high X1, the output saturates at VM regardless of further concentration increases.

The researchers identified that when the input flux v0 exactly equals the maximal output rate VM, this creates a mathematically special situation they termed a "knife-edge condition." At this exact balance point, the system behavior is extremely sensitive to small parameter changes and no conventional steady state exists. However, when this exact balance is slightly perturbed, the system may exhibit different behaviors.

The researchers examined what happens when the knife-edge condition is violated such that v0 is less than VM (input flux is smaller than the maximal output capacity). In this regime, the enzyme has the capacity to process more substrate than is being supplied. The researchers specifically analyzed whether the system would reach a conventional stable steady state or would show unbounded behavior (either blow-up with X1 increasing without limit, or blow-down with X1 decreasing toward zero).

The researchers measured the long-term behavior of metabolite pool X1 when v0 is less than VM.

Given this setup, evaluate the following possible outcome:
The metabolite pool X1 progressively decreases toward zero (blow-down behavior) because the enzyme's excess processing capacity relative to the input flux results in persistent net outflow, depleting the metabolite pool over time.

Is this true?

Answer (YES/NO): NO